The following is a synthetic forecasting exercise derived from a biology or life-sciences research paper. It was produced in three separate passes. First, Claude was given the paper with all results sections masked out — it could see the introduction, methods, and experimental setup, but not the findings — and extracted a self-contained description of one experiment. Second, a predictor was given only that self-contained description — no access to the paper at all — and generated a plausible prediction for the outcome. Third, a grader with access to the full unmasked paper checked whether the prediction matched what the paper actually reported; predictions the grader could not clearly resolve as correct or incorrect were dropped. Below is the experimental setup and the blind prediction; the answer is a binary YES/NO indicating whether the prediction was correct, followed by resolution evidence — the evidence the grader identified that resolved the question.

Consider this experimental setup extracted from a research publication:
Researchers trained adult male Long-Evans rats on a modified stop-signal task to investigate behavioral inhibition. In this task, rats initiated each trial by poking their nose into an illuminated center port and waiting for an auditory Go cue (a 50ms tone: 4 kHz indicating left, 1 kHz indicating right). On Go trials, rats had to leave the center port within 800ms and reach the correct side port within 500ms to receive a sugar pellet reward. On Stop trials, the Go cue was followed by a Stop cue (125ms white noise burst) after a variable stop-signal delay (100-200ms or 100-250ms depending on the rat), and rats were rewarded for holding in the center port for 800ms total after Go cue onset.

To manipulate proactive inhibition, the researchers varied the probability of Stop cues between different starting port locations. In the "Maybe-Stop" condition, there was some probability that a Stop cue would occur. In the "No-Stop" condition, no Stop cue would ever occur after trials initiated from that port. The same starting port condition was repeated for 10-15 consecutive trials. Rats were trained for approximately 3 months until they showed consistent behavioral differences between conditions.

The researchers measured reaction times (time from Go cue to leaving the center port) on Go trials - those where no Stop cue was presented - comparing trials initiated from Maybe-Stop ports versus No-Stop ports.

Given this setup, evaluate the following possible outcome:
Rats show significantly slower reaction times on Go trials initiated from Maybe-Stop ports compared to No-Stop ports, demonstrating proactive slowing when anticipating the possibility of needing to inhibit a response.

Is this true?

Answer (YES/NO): YES